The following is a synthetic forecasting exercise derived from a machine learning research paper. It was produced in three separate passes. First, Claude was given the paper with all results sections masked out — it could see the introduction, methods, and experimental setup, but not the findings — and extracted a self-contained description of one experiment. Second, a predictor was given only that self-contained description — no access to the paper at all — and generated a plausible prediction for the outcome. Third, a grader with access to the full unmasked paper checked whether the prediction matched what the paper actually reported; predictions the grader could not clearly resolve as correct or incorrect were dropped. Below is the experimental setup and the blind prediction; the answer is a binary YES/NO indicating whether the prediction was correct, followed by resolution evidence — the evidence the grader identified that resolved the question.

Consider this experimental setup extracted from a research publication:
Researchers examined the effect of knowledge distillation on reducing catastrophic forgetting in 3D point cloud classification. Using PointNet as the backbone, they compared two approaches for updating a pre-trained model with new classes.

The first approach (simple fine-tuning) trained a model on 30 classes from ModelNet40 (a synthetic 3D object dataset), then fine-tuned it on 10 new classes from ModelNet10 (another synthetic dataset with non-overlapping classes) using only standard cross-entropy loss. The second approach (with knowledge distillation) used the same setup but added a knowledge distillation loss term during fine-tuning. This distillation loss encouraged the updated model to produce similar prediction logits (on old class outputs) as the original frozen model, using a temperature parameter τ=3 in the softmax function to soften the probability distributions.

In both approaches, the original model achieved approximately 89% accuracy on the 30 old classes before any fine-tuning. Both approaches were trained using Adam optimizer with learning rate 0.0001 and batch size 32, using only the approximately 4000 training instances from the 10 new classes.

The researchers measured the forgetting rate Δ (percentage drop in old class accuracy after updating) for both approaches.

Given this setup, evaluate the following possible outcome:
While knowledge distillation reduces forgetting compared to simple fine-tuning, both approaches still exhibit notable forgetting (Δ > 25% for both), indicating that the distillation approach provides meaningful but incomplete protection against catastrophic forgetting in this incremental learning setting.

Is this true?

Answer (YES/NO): NO